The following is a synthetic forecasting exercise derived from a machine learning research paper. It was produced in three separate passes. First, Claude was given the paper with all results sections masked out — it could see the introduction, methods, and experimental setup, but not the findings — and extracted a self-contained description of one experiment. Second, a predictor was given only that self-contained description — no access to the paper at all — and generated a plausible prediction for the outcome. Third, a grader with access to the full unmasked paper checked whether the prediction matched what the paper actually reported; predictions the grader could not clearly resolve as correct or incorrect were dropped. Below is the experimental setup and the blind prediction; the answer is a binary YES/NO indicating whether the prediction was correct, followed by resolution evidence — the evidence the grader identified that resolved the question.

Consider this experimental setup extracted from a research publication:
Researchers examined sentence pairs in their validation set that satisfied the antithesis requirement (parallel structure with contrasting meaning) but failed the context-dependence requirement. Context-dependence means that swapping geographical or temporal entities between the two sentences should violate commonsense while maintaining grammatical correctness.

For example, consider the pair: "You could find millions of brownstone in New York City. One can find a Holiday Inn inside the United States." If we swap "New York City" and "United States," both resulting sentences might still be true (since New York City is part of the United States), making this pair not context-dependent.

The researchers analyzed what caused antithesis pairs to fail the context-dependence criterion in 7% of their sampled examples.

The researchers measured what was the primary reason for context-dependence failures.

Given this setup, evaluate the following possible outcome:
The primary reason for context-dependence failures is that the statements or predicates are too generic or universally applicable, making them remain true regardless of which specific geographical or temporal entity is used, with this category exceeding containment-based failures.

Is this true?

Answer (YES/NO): NO